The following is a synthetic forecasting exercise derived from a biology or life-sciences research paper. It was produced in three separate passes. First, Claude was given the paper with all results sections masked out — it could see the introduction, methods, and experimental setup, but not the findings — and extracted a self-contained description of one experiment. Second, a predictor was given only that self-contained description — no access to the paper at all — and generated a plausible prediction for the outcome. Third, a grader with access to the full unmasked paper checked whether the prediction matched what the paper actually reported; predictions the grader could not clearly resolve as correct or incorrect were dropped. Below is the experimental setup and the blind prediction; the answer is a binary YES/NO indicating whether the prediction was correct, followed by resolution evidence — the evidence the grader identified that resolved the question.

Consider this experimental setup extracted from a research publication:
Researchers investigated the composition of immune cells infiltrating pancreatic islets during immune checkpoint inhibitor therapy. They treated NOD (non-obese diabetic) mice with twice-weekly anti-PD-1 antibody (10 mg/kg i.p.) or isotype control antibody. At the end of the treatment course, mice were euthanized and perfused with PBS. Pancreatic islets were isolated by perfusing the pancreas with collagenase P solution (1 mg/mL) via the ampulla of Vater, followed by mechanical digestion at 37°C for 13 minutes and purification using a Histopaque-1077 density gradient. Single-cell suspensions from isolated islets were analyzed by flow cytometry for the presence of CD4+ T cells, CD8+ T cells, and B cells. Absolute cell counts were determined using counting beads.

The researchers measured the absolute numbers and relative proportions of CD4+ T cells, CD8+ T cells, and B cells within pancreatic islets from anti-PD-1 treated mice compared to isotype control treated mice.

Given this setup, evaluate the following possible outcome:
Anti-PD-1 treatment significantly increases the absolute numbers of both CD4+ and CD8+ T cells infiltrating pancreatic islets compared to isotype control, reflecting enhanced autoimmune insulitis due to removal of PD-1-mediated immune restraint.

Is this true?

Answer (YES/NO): YES